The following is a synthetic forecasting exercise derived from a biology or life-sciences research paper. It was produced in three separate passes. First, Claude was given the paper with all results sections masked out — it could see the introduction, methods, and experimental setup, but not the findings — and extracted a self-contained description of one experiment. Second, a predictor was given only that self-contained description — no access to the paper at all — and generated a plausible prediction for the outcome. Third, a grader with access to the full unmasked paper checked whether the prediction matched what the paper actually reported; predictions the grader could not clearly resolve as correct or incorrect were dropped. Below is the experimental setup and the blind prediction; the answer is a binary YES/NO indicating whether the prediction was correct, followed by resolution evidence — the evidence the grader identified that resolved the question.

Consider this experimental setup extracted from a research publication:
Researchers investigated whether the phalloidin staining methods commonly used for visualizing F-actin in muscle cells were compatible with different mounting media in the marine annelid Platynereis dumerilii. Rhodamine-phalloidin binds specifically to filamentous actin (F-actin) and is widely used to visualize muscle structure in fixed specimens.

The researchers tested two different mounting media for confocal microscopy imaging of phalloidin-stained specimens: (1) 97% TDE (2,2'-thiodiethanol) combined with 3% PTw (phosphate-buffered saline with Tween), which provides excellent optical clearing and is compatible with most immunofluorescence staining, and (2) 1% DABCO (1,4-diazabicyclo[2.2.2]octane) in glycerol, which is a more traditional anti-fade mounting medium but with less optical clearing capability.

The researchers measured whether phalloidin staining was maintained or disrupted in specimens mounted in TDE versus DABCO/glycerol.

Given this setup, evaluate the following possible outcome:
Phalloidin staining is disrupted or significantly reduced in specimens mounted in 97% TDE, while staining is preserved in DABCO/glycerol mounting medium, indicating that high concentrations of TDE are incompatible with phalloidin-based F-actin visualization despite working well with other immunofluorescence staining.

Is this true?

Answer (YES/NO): YES